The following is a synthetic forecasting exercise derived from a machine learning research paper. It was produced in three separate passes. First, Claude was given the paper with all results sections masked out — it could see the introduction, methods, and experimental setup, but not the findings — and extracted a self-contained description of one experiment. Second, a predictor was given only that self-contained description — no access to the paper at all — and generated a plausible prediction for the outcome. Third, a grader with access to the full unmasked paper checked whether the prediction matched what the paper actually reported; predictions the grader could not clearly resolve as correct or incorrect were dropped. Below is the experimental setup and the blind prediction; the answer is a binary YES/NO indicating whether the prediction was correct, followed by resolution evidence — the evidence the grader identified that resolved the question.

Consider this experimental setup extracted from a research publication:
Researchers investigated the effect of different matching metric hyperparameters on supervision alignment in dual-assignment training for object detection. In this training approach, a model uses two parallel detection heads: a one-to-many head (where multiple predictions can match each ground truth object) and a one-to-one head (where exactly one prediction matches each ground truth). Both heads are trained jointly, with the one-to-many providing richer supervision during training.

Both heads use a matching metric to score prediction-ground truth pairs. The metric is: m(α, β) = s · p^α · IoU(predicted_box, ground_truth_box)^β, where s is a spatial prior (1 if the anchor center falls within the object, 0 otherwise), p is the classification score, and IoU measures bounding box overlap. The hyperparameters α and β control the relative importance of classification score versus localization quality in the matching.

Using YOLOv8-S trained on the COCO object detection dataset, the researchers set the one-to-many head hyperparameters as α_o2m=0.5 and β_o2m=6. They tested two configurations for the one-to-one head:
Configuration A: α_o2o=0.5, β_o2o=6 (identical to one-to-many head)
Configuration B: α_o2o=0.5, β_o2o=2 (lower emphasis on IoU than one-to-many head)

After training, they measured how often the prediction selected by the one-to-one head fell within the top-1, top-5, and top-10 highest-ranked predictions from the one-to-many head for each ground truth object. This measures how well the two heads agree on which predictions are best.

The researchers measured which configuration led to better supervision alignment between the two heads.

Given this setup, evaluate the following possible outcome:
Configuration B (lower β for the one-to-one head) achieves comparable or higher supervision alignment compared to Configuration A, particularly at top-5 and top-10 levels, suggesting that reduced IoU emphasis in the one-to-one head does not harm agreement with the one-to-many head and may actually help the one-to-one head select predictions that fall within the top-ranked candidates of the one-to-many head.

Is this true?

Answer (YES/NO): NO